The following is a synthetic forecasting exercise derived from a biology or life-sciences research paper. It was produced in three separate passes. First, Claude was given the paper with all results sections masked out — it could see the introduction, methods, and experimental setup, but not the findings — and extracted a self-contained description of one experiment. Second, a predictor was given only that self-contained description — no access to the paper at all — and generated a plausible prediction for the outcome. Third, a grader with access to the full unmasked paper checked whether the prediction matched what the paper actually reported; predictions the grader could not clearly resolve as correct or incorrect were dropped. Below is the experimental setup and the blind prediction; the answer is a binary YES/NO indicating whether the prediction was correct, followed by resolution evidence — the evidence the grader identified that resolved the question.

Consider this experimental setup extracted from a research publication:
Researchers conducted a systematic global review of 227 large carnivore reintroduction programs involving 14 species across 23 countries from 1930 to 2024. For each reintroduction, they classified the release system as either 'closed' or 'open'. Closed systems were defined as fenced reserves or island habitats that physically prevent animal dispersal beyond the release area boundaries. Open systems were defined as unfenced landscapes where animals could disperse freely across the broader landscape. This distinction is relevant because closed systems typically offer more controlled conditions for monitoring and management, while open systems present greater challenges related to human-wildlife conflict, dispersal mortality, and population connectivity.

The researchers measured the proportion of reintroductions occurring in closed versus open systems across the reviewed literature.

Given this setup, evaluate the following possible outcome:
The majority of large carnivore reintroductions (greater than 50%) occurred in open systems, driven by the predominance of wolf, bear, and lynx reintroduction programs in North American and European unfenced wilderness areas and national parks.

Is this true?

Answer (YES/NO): NO